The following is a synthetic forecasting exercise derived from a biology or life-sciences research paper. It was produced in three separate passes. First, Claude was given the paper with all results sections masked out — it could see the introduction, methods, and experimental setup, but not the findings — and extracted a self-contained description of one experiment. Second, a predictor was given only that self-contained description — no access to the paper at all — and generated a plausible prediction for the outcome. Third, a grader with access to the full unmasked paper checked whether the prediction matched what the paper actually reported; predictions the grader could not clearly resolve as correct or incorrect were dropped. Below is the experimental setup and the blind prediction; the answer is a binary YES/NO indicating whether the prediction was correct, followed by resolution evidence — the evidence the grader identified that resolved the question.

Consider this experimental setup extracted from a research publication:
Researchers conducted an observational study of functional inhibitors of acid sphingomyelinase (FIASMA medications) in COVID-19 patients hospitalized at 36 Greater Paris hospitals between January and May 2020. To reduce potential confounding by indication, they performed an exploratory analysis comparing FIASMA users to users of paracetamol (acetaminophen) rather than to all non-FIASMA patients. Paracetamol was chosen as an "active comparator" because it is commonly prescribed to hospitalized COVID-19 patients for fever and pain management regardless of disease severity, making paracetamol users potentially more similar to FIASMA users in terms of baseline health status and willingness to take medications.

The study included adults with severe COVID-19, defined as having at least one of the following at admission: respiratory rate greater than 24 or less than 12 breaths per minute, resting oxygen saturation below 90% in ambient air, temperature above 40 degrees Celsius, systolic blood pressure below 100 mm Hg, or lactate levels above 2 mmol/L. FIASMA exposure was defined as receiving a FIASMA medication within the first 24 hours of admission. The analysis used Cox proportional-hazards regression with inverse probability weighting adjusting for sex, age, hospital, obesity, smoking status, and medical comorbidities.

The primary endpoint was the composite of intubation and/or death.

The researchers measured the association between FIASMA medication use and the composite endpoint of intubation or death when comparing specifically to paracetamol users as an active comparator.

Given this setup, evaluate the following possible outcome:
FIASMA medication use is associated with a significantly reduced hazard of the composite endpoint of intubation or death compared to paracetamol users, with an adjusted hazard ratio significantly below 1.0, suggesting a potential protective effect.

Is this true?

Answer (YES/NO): YES